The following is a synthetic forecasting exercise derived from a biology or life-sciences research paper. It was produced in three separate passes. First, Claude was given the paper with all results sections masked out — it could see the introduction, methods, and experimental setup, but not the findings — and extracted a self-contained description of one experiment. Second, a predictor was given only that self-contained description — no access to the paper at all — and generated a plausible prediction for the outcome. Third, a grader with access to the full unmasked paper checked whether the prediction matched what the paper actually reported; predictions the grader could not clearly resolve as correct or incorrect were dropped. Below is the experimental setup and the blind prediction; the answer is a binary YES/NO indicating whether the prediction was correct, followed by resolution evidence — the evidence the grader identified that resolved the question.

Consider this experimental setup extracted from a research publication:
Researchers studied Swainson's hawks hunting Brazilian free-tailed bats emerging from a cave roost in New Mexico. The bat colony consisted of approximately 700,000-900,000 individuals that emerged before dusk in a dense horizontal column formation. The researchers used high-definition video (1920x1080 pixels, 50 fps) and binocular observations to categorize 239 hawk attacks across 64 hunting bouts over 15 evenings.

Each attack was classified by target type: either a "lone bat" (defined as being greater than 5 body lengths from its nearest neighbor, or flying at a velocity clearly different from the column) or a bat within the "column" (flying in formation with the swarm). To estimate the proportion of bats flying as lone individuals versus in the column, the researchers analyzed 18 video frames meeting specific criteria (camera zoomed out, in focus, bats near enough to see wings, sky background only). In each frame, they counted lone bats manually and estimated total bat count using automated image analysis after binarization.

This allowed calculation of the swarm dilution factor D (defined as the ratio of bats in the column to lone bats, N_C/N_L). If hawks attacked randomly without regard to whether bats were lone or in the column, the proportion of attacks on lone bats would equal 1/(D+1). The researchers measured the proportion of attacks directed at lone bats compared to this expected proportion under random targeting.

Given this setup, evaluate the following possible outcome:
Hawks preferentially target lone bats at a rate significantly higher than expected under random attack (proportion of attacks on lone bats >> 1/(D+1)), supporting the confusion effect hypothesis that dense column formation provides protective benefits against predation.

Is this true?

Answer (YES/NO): NO